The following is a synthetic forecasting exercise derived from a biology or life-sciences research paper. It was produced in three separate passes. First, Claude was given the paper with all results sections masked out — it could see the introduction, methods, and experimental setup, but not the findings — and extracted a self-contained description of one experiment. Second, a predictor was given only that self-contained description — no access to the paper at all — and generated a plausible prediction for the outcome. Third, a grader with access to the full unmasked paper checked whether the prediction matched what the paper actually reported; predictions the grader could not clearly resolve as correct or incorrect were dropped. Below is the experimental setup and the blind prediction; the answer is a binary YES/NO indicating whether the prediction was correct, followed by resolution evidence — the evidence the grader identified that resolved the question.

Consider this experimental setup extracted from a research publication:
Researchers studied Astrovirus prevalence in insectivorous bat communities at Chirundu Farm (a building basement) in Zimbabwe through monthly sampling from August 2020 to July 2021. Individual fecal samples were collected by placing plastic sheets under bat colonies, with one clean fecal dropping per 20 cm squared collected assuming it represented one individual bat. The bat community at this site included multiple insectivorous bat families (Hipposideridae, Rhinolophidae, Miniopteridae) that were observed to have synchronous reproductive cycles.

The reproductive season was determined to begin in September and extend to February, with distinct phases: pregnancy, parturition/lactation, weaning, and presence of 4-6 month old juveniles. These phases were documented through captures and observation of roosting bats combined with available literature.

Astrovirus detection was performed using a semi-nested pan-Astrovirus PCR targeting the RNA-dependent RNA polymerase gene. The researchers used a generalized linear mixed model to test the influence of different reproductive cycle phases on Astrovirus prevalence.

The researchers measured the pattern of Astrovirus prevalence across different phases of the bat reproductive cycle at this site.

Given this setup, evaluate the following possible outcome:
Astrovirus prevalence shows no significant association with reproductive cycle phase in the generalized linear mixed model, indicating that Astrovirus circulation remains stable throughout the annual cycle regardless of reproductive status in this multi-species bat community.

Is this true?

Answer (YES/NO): NO